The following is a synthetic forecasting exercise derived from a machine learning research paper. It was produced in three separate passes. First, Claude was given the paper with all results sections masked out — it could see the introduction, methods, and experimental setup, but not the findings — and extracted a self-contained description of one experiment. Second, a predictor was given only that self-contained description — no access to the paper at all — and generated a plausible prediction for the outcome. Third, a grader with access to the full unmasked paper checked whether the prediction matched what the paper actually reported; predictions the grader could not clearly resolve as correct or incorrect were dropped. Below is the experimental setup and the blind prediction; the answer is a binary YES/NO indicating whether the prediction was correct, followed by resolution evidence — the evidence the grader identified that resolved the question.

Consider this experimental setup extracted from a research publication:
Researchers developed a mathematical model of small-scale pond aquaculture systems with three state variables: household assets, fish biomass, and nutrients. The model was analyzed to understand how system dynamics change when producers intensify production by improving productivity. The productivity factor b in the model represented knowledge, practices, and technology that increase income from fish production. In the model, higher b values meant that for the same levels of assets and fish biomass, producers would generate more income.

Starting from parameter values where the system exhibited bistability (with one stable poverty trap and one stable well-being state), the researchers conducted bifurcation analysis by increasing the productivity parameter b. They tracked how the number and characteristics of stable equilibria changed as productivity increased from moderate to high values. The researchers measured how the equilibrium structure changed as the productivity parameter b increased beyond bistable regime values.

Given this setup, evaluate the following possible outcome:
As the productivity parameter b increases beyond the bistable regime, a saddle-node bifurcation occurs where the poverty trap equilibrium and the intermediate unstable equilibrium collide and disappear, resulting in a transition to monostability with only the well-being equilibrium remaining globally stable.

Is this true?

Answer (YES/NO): NO